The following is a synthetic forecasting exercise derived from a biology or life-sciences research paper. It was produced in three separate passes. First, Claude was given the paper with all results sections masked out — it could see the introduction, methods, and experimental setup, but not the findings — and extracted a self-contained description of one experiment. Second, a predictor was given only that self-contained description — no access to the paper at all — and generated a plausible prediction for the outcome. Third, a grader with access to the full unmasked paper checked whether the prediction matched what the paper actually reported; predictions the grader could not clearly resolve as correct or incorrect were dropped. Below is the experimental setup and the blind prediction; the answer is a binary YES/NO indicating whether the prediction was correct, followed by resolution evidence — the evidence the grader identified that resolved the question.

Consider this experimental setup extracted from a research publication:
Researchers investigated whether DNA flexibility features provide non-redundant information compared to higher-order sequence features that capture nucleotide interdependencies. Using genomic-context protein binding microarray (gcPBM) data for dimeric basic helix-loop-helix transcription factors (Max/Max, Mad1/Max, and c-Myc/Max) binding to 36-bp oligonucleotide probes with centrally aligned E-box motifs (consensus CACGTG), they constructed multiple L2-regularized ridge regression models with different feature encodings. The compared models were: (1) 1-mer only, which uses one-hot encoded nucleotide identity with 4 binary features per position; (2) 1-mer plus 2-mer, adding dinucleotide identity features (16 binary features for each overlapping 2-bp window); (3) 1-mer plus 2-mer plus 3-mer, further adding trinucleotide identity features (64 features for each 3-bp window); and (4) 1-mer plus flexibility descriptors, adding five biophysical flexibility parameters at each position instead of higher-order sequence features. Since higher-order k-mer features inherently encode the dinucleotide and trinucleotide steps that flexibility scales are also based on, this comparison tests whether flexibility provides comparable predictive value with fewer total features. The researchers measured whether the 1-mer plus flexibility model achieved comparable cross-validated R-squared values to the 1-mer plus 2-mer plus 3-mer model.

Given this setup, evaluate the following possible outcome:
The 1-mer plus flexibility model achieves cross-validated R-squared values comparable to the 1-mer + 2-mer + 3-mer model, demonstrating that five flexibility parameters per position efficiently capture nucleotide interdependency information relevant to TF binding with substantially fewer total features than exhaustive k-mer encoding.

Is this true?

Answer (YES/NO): YES